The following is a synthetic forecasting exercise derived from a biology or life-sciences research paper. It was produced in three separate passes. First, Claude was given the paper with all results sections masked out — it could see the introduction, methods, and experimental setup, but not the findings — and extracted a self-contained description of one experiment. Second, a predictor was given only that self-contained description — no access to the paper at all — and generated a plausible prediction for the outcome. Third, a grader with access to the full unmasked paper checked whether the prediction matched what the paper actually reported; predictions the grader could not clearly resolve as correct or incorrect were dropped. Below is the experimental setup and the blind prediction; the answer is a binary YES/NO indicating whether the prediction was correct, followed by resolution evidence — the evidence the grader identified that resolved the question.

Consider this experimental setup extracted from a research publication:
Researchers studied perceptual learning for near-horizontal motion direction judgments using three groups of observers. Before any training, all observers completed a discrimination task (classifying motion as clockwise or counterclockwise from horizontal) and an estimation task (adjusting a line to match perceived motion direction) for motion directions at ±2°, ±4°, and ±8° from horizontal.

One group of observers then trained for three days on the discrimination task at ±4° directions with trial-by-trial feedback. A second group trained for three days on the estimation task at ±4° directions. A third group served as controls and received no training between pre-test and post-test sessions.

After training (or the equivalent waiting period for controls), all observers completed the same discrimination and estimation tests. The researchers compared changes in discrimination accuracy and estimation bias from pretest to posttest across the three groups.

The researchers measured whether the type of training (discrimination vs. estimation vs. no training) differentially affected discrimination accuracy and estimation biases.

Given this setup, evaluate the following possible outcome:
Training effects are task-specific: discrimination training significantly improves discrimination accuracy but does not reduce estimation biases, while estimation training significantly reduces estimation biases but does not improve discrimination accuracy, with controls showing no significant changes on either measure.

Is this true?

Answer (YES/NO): NO